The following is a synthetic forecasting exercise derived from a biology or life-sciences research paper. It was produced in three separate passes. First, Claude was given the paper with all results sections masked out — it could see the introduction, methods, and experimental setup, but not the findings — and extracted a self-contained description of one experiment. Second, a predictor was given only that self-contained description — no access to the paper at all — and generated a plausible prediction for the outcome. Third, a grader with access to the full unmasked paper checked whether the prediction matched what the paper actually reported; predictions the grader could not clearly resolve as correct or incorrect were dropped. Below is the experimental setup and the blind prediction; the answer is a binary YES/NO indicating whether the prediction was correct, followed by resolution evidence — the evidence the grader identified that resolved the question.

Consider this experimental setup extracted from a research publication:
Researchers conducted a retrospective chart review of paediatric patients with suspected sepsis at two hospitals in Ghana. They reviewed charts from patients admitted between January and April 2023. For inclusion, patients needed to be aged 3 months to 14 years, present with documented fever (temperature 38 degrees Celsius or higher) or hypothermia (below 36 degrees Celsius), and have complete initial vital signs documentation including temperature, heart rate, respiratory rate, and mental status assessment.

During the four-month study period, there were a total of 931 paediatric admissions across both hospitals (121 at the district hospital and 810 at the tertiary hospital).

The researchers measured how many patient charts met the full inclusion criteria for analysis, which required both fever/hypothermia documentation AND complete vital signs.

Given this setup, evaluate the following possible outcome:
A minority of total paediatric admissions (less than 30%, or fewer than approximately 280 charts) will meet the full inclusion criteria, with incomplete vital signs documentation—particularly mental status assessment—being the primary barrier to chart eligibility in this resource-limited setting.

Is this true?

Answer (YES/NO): NO